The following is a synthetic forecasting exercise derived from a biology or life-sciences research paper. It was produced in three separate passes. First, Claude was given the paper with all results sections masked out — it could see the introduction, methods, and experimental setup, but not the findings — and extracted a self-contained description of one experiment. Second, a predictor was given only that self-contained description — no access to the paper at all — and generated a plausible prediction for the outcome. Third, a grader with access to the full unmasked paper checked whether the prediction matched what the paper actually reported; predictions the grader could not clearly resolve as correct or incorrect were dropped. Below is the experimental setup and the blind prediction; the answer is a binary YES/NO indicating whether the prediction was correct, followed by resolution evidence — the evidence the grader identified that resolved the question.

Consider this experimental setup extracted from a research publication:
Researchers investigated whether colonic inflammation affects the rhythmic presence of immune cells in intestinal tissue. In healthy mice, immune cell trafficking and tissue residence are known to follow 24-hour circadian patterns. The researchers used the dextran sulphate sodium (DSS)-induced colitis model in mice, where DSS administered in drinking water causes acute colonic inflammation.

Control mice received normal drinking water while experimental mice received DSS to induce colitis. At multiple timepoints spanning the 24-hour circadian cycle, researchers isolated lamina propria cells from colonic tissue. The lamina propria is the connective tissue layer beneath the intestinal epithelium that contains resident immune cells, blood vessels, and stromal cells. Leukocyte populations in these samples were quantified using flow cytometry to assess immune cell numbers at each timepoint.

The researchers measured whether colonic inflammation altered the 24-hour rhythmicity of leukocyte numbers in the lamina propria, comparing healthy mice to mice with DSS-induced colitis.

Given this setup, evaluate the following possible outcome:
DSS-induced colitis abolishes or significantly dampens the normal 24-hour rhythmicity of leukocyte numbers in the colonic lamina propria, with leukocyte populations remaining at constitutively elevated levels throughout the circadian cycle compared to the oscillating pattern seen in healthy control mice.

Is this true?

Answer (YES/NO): NO